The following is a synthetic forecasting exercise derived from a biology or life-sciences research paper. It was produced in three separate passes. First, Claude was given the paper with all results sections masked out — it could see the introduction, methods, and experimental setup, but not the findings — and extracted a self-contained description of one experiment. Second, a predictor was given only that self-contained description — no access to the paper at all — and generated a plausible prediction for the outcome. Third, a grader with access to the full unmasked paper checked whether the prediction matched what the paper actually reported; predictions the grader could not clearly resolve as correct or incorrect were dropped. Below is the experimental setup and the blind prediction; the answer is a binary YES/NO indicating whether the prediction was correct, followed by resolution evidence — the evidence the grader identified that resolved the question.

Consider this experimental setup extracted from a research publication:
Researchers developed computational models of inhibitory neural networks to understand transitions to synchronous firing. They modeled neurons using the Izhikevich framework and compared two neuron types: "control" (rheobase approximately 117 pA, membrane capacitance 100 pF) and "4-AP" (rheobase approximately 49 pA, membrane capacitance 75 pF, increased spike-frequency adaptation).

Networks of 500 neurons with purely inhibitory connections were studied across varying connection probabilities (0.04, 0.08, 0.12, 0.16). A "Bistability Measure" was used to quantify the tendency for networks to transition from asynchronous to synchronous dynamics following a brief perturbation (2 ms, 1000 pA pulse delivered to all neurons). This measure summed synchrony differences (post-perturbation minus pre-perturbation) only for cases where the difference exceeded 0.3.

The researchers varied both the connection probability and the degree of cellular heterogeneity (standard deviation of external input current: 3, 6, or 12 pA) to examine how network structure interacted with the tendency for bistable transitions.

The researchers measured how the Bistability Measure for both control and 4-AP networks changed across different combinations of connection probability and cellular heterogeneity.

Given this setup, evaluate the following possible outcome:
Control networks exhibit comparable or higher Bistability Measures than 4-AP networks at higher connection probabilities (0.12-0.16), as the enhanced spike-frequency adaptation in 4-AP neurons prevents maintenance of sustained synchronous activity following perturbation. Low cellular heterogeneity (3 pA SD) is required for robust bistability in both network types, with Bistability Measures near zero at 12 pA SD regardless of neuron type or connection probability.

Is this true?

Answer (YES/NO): NO